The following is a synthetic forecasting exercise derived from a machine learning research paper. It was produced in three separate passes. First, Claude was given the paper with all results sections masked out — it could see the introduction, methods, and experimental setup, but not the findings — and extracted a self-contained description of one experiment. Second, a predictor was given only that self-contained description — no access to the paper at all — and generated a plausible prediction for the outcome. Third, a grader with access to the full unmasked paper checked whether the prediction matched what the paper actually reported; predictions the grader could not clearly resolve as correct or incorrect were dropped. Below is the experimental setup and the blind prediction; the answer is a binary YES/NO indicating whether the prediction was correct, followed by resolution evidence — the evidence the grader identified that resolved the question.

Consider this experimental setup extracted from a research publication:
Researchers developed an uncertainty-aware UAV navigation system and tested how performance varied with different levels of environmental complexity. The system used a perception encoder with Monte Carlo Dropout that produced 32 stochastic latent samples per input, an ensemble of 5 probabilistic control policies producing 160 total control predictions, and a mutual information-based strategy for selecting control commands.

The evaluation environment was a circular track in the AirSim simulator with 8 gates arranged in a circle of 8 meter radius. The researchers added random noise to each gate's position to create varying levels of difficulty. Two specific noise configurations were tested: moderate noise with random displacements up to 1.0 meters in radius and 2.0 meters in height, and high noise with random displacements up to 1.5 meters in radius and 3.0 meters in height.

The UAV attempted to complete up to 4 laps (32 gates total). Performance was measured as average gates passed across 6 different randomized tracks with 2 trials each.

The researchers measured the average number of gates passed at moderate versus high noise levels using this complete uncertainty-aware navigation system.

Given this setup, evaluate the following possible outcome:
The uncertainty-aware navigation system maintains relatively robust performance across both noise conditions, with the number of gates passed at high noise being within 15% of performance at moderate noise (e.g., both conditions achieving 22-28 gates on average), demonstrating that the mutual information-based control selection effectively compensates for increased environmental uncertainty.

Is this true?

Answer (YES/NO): NO